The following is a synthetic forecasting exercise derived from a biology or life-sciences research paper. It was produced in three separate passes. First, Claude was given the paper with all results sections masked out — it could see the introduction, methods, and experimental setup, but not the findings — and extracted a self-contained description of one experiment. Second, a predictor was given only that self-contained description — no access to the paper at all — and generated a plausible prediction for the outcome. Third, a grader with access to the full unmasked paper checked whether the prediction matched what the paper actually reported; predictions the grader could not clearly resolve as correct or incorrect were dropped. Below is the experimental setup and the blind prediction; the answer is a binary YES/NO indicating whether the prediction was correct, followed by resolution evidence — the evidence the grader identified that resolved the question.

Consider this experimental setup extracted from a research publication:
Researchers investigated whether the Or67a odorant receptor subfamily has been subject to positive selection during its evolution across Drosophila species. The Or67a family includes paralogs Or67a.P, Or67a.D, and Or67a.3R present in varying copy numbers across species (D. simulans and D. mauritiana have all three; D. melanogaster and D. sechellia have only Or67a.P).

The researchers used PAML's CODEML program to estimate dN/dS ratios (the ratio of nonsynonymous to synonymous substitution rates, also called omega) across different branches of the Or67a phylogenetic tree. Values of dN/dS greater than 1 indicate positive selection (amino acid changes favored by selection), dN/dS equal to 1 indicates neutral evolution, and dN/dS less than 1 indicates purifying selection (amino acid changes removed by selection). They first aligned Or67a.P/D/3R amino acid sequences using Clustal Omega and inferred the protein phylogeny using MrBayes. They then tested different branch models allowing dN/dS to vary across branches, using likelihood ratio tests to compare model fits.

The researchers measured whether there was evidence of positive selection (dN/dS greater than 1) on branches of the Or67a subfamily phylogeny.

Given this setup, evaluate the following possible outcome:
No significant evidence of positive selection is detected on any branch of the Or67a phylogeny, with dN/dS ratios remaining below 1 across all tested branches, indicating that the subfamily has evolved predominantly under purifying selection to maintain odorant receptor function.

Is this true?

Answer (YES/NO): NO